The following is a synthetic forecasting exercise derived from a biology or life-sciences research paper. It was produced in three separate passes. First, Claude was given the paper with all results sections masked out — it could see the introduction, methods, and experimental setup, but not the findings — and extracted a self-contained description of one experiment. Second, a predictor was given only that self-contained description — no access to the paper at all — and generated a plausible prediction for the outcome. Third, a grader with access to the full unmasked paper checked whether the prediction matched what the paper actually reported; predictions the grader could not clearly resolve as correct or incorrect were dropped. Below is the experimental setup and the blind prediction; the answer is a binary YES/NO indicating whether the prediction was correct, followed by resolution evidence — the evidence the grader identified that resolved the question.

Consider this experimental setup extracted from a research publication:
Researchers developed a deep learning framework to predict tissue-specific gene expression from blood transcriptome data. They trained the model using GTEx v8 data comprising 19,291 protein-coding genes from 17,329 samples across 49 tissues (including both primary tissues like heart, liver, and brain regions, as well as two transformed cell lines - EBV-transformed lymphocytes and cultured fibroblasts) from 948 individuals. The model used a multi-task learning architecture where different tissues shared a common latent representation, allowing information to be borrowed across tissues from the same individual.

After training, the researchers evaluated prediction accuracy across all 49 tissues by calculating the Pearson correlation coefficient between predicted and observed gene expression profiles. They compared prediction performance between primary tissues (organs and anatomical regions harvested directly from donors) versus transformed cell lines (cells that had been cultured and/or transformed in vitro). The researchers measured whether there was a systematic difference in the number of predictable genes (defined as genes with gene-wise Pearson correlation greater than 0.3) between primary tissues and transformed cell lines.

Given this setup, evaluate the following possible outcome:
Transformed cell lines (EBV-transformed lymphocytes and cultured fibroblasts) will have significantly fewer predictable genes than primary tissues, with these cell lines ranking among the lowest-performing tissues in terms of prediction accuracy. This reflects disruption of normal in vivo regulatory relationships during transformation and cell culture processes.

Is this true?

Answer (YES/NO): YES